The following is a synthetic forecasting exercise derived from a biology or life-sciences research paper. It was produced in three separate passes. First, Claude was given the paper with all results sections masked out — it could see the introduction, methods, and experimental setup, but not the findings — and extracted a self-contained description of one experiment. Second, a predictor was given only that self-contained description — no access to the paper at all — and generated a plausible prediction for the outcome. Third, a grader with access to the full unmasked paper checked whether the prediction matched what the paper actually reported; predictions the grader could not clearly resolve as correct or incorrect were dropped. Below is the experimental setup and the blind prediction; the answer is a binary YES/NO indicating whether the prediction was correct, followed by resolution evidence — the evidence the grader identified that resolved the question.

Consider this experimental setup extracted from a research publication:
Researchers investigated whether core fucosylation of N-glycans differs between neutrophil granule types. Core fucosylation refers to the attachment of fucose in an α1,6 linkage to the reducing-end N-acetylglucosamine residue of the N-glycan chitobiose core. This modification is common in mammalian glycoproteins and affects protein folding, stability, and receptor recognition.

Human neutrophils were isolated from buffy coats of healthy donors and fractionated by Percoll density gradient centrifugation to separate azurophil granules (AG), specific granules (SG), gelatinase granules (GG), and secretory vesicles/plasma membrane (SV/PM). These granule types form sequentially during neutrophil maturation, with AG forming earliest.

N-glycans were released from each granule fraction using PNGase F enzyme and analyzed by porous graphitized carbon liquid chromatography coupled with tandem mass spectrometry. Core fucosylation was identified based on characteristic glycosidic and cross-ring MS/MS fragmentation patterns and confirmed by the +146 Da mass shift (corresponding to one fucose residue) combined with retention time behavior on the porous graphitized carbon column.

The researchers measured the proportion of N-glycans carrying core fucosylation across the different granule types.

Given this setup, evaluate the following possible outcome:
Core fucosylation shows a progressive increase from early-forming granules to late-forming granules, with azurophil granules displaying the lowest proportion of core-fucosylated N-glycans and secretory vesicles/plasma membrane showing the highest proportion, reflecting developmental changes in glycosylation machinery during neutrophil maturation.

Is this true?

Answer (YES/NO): NO